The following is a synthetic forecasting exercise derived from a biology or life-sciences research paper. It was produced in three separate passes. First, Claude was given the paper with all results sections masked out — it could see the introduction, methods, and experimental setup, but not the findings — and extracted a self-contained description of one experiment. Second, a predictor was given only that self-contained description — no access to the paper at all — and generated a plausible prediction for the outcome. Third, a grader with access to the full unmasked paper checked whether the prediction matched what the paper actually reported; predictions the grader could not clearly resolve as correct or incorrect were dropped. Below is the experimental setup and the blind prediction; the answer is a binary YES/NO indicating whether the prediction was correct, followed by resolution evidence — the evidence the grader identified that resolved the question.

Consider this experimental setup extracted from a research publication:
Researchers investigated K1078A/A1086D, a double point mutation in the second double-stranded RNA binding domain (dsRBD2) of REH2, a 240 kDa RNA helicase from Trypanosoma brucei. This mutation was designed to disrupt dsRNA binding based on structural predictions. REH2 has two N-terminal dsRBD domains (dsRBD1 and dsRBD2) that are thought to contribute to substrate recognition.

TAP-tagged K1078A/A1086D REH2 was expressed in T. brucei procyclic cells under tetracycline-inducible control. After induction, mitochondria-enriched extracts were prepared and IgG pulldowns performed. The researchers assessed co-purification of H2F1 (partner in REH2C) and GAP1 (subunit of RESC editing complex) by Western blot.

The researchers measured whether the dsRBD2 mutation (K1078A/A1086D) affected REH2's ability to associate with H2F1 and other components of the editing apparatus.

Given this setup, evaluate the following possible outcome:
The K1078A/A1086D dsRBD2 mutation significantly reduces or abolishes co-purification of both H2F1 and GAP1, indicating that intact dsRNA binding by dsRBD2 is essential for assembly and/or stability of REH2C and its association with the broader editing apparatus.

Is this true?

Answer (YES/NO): NO